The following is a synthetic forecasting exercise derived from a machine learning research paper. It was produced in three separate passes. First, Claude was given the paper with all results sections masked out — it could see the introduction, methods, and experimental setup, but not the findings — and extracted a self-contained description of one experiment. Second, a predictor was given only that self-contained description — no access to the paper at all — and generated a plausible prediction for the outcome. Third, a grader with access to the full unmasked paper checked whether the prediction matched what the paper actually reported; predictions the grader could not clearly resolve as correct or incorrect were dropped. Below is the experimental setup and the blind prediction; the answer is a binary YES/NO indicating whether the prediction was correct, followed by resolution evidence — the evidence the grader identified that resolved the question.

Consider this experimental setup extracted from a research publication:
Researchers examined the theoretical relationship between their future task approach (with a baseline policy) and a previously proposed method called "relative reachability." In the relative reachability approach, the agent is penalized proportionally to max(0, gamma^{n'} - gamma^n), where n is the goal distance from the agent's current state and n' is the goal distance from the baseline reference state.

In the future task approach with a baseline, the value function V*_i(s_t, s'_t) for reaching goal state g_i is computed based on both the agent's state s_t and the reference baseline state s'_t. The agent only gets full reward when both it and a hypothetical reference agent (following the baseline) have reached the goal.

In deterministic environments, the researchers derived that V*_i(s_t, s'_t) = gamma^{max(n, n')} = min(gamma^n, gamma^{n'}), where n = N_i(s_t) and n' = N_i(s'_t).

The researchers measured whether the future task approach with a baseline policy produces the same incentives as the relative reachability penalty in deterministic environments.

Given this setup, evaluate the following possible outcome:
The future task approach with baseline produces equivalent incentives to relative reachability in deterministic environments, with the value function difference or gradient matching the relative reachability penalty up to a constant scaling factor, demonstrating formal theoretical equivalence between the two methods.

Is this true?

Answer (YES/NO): YES